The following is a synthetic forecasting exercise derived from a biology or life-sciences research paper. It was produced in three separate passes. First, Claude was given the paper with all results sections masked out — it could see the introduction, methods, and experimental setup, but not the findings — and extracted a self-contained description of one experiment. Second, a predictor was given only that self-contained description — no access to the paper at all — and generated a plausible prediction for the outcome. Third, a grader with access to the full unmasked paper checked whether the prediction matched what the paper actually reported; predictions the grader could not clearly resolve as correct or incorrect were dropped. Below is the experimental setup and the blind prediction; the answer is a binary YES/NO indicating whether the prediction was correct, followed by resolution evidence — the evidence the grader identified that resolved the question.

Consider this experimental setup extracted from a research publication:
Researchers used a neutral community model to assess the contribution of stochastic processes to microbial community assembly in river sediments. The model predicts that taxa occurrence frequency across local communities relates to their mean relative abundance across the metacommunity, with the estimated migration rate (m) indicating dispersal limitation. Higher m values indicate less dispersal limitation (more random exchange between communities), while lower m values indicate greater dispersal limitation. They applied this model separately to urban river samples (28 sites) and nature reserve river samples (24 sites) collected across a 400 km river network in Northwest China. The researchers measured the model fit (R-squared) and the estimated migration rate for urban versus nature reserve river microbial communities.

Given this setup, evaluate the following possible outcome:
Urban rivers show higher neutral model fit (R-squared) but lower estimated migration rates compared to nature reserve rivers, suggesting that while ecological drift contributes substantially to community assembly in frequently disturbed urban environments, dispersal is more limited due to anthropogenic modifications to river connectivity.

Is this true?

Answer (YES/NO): NO